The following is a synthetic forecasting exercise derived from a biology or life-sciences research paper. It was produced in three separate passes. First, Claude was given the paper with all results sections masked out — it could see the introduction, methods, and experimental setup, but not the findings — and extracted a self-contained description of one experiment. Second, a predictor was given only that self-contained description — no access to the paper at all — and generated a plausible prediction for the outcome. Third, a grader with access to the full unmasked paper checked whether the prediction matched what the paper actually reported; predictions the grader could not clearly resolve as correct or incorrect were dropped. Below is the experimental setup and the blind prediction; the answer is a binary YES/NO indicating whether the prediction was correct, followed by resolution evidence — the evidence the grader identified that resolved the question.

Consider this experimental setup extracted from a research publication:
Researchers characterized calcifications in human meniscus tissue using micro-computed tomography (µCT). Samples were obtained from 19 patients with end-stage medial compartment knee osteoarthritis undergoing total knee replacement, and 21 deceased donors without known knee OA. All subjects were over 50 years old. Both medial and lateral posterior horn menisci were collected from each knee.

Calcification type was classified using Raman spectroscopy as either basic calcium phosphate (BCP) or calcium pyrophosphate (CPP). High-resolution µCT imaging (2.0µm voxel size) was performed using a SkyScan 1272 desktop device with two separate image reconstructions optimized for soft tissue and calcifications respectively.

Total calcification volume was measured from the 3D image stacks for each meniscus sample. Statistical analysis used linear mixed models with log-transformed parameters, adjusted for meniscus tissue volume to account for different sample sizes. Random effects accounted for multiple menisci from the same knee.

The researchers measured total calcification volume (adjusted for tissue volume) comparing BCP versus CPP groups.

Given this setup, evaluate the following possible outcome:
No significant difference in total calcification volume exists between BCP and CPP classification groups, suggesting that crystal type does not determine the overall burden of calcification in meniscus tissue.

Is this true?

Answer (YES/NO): NO